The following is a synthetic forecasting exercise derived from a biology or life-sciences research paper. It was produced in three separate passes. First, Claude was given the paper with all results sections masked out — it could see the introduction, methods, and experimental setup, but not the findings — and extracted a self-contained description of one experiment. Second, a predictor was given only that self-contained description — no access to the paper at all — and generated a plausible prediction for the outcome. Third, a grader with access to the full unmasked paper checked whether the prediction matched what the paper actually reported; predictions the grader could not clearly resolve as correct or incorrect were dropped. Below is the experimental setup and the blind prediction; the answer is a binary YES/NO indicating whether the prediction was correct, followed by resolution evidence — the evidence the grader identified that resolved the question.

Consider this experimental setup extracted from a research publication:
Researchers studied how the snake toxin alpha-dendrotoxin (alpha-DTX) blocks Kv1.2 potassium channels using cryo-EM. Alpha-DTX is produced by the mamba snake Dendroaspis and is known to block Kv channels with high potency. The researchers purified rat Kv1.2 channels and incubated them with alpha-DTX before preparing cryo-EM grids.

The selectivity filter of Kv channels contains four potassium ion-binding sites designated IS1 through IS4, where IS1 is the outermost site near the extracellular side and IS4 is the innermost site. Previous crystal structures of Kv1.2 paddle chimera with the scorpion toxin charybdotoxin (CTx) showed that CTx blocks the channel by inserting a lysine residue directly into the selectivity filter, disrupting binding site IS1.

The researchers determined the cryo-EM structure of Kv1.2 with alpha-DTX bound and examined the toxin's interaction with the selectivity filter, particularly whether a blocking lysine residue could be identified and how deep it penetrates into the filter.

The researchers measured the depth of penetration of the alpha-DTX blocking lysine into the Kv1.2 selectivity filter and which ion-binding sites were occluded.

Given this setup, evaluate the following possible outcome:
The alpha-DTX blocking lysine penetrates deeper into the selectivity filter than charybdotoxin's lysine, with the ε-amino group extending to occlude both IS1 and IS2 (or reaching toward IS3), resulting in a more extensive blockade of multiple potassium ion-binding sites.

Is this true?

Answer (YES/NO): YES